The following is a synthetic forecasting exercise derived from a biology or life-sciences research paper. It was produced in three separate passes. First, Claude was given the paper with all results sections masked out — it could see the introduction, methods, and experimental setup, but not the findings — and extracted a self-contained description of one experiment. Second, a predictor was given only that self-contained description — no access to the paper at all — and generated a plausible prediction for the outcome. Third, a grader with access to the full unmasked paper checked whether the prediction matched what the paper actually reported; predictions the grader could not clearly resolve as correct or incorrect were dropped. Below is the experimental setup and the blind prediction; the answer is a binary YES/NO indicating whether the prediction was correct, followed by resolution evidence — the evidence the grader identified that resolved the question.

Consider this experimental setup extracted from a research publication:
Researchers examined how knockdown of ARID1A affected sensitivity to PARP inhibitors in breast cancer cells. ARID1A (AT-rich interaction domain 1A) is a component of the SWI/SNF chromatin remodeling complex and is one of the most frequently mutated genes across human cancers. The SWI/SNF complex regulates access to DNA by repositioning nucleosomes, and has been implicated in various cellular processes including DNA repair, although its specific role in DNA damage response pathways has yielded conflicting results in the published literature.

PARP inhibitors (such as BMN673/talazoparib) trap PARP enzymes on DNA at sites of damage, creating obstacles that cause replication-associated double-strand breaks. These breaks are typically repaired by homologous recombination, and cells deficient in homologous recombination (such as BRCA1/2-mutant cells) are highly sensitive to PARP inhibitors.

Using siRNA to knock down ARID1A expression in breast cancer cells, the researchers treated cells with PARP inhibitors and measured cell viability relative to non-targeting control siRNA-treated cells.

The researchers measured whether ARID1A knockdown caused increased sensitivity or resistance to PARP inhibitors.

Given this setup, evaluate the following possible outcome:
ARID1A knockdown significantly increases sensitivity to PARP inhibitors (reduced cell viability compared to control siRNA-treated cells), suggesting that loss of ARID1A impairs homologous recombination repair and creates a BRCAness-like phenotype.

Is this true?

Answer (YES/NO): NO